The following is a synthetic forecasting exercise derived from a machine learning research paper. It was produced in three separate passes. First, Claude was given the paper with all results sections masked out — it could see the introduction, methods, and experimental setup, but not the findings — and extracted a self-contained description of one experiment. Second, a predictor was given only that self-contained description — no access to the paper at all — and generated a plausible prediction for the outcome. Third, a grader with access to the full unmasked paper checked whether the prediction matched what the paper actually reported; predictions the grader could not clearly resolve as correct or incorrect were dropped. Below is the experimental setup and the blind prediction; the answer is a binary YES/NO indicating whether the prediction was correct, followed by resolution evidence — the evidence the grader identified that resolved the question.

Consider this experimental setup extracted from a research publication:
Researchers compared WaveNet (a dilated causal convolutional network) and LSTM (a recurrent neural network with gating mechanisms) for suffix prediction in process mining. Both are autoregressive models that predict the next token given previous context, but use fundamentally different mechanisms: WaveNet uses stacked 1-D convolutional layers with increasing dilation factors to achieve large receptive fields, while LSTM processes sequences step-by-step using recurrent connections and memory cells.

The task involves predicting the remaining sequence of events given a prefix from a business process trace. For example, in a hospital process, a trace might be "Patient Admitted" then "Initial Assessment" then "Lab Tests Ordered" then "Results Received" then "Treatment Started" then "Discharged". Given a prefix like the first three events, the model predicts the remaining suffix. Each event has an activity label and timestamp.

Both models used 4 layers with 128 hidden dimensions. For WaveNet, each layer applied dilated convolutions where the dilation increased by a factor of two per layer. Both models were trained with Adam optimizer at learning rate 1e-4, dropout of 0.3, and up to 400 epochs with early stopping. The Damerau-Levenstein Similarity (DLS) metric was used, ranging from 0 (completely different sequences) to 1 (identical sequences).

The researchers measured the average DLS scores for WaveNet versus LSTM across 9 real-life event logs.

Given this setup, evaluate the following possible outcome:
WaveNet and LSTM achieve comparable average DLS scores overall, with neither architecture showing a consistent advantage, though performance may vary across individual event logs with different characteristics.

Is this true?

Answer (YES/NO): YES